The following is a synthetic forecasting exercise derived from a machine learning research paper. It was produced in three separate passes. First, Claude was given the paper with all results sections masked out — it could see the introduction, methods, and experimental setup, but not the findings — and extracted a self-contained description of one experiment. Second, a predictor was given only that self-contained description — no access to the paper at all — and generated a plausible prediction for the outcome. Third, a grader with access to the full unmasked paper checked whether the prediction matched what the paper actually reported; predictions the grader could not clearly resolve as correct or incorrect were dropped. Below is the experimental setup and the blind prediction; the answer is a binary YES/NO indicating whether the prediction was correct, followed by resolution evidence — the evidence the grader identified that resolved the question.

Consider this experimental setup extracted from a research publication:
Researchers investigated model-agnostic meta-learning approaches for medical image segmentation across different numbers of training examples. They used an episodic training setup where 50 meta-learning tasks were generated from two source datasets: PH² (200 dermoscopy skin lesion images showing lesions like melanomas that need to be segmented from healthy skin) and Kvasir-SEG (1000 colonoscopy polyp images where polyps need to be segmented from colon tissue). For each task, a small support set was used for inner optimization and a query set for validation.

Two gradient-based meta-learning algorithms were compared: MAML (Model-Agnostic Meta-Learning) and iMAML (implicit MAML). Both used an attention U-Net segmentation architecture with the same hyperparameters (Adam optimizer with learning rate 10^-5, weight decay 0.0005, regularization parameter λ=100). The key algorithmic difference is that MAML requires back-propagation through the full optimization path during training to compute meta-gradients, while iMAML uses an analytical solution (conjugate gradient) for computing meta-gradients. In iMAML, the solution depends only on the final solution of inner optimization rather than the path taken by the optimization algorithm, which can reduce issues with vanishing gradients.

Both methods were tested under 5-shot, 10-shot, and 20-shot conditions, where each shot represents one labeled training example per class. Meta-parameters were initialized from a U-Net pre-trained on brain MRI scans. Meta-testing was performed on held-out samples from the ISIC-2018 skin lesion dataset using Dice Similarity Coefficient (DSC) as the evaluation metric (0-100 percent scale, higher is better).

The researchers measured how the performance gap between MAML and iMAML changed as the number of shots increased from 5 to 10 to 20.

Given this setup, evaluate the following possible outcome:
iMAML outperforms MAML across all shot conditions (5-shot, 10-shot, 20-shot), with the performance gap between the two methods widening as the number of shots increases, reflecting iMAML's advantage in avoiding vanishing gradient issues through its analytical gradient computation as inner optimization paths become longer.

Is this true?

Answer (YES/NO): YES